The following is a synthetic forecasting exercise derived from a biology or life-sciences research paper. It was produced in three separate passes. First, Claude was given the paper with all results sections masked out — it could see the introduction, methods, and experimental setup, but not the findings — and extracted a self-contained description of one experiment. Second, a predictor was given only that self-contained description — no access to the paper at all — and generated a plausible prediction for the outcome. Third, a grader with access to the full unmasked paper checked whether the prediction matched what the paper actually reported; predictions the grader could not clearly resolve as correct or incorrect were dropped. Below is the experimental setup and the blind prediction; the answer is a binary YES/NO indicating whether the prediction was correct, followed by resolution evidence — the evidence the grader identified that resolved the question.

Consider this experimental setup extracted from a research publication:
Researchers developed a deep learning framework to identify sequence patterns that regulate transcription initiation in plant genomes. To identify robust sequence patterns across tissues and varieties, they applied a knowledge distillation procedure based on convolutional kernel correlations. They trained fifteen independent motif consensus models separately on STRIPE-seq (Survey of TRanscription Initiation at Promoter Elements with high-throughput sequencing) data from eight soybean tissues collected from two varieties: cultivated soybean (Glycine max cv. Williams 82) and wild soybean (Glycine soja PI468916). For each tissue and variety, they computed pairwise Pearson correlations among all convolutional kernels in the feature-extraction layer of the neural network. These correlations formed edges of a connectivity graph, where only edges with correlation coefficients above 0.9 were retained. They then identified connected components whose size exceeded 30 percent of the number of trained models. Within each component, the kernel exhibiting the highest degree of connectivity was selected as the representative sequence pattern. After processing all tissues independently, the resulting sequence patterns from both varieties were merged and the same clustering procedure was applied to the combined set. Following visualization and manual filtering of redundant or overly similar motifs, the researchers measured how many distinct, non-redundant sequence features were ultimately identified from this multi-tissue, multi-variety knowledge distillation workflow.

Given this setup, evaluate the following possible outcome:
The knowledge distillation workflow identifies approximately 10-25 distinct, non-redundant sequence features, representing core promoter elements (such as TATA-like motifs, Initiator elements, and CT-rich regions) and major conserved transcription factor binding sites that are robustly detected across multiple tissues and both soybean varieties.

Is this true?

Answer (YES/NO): NO